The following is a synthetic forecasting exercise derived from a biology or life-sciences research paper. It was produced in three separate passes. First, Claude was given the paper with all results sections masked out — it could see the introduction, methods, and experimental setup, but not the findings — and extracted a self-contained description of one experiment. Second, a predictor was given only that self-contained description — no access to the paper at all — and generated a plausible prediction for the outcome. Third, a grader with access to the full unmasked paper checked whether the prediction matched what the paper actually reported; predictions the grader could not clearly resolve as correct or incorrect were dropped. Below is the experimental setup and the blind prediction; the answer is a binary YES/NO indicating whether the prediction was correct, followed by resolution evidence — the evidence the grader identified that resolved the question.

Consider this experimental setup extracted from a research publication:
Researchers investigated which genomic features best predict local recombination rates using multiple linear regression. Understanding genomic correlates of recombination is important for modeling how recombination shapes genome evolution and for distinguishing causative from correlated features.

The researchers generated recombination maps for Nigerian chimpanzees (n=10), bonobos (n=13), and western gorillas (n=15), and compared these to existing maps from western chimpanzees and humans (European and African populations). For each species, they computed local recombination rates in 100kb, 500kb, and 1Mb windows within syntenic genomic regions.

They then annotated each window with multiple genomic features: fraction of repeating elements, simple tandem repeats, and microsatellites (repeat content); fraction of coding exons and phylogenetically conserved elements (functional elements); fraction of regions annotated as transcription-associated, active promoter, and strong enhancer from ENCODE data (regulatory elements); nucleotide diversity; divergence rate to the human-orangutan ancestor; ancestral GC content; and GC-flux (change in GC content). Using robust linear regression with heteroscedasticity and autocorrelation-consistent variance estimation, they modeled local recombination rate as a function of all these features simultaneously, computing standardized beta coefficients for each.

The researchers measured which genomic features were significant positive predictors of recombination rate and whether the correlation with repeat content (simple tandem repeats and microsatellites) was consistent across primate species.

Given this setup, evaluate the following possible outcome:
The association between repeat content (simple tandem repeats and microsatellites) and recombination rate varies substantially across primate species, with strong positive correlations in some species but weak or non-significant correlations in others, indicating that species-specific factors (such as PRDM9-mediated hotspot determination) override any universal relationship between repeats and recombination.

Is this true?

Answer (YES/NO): NO